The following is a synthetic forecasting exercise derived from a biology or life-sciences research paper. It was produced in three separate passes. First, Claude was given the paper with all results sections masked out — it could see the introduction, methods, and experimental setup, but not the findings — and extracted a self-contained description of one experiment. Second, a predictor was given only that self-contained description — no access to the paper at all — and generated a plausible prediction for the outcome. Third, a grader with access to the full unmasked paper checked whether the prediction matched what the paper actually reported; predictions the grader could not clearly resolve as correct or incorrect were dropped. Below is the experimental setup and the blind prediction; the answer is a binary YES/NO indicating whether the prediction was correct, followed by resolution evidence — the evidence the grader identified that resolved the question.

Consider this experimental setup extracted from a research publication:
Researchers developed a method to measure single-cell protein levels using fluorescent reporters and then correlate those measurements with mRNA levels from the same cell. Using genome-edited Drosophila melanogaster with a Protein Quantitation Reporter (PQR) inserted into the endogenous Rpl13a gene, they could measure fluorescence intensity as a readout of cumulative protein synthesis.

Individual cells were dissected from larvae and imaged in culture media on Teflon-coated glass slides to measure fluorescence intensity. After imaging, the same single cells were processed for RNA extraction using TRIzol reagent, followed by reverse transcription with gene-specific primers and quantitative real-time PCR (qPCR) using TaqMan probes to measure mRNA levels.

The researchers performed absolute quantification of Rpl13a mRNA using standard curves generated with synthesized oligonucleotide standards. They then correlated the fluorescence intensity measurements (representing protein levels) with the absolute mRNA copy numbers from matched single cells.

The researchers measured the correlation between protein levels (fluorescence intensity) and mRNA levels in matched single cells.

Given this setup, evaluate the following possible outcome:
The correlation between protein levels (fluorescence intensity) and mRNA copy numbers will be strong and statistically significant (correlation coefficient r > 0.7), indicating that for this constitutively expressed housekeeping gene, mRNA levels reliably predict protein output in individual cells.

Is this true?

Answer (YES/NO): NO